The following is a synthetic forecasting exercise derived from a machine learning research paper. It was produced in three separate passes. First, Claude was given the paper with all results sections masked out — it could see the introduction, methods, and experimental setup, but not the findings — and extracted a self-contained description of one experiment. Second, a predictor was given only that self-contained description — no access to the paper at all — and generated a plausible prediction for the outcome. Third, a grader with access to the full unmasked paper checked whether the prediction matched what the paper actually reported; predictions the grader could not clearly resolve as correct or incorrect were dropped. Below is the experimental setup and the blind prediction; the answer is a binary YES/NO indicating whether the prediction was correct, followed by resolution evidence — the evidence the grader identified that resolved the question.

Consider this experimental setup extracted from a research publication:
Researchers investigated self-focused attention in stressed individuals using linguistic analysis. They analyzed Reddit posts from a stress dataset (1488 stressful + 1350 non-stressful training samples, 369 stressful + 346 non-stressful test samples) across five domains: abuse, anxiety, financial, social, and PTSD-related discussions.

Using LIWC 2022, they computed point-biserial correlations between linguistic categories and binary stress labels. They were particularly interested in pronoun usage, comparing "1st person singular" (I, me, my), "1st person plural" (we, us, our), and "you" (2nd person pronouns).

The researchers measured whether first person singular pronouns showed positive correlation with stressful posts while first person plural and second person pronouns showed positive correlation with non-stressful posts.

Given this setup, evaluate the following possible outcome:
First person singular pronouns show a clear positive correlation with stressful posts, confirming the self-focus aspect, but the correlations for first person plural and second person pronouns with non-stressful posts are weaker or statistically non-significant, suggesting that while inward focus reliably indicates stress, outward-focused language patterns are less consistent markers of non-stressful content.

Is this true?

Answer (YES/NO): NO